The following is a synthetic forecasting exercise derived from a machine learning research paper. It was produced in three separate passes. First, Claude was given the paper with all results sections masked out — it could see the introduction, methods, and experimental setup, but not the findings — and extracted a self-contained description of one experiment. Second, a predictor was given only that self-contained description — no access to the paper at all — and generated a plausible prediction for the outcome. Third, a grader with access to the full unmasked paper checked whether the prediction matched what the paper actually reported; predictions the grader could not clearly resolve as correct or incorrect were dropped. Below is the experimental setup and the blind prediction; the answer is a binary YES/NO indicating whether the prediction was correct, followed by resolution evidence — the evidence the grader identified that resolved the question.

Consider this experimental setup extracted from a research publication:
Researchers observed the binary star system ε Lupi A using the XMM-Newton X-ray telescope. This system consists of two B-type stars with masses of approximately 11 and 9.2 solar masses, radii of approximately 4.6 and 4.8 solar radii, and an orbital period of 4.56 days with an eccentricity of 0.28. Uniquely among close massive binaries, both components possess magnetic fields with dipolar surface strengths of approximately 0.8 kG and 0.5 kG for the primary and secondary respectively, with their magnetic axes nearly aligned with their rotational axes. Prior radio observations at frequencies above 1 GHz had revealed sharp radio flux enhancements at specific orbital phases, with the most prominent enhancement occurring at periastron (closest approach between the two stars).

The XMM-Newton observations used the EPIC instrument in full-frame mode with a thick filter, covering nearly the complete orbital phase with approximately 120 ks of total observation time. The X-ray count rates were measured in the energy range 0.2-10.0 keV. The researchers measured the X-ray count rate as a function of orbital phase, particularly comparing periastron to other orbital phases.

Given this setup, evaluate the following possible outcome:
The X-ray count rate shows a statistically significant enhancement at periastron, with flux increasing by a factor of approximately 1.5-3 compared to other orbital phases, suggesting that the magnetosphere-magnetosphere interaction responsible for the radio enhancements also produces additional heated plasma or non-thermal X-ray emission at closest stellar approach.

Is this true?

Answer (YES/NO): YES